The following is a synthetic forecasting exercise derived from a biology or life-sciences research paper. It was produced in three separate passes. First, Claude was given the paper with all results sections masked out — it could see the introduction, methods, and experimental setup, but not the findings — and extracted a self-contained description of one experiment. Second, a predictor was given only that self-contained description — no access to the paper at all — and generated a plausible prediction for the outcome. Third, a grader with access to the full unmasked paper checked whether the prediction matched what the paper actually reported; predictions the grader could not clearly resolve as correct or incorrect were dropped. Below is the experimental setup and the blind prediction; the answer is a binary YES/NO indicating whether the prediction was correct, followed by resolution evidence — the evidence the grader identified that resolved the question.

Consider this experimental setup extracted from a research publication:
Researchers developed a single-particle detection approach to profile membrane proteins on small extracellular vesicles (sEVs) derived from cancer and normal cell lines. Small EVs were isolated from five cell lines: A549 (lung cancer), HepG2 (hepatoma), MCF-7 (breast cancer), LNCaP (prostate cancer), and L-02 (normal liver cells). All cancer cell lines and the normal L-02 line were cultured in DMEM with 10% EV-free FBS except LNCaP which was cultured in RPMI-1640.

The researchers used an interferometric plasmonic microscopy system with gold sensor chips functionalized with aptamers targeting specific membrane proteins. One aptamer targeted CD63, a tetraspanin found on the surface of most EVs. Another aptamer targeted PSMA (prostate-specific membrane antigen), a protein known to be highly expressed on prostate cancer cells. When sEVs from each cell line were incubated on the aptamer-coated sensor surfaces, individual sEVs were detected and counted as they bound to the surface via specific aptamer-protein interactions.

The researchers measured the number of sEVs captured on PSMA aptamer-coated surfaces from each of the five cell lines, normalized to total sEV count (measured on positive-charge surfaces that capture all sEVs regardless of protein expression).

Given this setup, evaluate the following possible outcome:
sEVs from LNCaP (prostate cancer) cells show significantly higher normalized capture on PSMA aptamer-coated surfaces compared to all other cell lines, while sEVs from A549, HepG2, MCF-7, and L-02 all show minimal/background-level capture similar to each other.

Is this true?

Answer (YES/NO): NO